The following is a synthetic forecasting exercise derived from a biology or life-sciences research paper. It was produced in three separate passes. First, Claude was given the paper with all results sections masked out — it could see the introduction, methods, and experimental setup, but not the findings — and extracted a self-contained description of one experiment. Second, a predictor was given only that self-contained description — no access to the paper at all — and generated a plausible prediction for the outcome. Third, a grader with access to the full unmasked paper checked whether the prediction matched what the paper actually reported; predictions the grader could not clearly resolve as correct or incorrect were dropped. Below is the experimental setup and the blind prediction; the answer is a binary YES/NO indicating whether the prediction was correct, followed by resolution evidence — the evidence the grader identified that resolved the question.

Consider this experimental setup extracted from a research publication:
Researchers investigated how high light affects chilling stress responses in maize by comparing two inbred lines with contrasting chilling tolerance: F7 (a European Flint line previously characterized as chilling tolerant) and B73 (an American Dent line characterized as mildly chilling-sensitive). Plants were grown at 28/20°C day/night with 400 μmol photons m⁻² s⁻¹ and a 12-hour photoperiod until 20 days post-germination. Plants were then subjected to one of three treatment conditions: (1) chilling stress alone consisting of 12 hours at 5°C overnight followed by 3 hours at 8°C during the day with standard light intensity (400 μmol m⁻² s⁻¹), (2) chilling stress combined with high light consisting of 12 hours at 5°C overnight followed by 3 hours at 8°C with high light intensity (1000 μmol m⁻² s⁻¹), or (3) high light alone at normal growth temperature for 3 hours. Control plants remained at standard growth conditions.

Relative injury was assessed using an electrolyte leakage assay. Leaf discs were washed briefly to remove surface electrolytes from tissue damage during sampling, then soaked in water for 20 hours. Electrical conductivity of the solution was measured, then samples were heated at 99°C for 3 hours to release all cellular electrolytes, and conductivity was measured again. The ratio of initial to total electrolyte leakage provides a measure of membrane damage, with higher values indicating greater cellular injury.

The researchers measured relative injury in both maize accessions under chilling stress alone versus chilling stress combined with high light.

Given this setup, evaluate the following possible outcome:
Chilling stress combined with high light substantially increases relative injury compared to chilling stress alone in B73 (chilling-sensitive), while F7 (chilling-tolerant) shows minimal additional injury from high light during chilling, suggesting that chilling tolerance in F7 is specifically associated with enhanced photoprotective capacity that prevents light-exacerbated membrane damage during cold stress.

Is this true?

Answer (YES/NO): NO